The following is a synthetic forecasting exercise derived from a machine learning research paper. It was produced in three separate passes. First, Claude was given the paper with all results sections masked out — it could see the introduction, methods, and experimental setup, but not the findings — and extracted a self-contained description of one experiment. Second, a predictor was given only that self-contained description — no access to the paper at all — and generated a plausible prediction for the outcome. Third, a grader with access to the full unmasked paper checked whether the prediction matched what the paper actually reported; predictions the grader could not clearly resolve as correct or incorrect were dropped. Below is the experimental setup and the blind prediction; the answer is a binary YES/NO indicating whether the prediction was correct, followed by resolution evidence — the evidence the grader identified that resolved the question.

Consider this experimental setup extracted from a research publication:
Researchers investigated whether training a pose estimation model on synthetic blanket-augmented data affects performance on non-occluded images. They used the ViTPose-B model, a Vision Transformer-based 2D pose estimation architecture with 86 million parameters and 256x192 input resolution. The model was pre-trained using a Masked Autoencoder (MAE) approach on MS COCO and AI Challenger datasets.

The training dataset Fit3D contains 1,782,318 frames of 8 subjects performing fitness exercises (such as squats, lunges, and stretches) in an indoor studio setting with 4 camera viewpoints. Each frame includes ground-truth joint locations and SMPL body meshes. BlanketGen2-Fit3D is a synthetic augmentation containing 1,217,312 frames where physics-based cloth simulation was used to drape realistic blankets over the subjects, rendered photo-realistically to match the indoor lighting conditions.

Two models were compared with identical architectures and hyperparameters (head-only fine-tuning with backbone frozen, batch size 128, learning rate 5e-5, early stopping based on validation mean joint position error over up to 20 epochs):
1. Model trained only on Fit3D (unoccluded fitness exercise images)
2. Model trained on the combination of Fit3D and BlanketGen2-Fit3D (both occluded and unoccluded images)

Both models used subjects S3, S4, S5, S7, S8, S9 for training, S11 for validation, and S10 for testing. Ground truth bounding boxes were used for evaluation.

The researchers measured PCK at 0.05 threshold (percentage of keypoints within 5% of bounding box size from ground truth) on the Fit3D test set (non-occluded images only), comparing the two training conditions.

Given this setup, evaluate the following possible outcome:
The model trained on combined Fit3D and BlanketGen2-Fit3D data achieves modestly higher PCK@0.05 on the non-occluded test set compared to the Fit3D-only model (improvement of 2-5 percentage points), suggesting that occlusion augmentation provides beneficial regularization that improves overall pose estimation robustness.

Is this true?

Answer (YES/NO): NO